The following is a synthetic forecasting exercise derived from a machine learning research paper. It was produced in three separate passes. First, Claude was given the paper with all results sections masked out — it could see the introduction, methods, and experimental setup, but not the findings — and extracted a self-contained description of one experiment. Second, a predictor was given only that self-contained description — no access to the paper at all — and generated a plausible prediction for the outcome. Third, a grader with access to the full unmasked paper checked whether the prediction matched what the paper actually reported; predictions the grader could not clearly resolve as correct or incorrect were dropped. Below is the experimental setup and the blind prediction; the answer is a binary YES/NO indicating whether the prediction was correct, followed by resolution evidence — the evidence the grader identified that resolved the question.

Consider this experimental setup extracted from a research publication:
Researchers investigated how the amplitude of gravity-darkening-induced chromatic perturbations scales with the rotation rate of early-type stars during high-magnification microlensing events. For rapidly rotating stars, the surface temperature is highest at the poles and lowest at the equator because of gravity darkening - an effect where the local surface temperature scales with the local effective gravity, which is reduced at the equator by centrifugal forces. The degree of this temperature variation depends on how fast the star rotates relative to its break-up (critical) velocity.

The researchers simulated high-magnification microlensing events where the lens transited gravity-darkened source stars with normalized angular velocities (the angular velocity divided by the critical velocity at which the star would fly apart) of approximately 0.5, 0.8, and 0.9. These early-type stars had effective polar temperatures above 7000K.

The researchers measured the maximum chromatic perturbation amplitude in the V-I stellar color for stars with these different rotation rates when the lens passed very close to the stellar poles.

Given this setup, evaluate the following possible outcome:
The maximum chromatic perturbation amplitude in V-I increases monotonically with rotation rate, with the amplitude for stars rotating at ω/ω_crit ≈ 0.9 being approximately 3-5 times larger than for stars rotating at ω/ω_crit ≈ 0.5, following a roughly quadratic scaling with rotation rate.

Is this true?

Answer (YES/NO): NO